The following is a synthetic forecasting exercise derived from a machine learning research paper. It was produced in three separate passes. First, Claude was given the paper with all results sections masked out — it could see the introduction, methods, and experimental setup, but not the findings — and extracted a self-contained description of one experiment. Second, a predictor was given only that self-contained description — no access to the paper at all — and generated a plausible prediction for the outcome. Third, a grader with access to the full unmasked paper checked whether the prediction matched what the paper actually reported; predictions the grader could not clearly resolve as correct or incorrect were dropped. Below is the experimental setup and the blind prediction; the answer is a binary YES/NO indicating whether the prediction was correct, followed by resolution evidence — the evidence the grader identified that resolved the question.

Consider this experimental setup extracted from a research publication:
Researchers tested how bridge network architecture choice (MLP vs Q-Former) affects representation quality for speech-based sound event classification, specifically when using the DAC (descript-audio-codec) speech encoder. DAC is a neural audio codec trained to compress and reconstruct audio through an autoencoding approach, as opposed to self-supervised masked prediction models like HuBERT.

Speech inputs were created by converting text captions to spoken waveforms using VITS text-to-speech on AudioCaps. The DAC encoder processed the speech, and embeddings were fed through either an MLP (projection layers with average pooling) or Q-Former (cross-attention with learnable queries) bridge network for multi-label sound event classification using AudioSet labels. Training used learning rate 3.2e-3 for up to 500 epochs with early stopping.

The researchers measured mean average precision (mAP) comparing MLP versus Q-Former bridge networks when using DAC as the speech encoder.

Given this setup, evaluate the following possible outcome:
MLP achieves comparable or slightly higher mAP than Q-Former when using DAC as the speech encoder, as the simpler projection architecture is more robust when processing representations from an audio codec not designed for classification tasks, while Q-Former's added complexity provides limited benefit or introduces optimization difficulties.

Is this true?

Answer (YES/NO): YES